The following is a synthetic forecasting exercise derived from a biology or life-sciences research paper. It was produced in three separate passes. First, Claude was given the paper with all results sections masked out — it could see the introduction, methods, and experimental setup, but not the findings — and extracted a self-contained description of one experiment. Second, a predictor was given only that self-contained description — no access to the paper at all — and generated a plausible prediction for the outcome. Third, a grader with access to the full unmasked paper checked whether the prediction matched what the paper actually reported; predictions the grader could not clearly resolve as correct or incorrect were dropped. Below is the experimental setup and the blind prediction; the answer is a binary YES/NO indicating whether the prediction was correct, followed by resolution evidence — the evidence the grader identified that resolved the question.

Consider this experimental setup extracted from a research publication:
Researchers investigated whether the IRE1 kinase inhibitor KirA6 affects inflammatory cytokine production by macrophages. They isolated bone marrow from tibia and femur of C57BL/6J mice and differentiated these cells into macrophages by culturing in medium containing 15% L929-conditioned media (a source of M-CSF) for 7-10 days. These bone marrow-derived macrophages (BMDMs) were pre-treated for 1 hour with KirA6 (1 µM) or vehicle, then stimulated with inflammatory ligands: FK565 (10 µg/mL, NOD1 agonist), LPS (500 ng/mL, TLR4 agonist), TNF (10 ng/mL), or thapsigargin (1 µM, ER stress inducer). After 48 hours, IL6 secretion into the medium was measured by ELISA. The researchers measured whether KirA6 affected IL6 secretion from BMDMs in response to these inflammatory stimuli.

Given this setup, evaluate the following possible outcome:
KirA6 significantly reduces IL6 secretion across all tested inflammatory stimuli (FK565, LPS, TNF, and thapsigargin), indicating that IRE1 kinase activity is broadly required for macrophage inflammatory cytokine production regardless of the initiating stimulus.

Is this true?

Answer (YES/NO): NO